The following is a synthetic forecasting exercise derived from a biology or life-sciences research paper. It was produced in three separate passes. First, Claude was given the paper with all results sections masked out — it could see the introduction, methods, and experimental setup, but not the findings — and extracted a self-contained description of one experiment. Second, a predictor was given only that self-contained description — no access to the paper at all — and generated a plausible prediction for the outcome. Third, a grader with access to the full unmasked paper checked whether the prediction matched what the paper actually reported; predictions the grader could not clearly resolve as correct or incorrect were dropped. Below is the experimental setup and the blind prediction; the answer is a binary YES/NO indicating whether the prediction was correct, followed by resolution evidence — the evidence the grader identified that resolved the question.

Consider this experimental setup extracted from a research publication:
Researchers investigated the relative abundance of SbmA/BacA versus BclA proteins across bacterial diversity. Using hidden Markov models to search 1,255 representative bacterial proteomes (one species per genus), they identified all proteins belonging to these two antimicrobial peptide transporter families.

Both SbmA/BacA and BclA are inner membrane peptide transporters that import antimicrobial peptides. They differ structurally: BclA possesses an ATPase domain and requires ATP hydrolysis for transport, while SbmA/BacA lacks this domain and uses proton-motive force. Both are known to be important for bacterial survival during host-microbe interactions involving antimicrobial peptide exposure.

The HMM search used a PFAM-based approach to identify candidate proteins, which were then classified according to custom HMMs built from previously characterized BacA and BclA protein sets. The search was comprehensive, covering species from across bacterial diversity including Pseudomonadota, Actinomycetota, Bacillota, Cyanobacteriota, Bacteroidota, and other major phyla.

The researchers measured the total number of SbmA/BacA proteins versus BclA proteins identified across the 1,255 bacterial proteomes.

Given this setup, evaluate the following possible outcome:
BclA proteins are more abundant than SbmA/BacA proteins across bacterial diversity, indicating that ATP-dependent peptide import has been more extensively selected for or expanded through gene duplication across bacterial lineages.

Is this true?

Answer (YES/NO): YES